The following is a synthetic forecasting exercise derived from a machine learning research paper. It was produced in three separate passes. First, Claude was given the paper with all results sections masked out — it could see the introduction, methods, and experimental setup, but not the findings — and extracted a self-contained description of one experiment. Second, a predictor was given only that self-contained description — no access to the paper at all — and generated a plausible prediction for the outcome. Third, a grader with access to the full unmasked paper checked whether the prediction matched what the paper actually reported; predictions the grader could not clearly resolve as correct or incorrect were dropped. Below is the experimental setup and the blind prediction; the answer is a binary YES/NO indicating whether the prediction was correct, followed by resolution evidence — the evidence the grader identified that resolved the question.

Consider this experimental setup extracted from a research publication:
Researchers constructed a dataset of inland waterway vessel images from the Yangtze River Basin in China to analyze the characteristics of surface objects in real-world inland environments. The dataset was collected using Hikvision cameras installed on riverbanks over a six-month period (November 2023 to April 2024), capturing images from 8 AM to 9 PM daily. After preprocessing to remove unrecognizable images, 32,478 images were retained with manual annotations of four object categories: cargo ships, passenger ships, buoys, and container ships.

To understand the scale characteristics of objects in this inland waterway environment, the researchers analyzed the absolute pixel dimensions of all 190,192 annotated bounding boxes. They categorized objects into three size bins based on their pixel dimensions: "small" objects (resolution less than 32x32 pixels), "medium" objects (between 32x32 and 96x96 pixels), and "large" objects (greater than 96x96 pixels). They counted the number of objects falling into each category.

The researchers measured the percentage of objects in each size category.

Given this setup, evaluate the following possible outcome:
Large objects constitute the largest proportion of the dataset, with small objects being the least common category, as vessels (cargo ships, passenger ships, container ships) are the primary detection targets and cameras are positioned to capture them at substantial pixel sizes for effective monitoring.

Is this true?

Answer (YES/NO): NO